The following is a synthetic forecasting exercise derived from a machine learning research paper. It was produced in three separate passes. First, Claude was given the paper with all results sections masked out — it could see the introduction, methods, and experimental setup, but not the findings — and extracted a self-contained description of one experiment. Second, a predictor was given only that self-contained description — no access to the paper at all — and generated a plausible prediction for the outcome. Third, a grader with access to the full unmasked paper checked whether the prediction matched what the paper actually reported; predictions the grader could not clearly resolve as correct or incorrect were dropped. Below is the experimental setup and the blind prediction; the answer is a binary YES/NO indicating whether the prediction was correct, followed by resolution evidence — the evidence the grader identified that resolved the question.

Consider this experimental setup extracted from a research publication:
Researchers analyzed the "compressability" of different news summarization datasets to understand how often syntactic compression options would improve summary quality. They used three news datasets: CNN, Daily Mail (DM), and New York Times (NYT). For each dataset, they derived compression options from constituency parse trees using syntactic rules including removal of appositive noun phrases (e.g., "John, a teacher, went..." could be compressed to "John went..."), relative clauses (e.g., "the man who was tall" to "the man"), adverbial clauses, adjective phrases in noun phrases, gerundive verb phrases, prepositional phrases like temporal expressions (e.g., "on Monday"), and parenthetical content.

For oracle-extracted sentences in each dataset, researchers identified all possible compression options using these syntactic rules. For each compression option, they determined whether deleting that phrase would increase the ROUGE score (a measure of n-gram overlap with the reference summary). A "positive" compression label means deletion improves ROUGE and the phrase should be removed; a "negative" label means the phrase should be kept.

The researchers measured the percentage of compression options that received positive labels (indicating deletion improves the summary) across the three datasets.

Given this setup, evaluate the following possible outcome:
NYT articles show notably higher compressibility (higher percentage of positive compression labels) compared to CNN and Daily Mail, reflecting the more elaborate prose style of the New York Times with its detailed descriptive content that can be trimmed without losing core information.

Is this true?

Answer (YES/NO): NO